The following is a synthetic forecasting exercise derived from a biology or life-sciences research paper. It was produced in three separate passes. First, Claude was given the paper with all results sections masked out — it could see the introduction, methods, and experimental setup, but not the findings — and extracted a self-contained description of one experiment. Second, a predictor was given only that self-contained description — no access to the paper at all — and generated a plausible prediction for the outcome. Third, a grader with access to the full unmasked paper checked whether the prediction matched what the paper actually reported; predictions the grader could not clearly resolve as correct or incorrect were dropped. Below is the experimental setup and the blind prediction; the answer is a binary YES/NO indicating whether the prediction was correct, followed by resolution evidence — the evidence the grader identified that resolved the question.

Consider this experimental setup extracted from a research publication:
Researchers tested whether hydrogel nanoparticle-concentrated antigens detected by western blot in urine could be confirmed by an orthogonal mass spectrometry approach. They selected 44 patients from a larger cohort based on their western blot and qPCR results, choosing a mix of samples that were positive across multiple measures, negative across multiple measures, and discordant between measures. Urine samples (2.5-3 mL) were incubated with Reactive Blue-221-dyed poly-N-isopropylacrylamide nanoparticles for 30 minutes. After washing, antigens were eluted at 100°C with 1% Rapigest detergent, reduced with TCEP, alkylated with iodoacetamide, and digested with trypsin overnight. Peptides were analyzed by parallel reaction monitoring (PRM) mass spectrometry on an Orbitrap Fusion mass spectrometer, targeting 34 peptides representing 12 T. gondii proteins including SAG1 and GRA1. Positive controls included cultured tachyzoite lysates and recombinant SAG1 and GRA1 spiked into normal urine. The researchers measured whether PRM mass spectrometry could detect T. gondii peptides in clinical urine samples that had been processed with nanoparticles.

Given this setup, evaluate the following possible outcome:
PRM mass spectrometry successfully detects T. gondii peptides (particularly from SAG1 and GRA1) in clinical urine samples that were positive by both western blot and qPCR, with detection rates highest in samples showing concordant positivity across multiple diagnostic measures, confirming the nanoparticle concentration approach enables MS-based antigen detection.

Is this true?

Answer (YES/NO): NO